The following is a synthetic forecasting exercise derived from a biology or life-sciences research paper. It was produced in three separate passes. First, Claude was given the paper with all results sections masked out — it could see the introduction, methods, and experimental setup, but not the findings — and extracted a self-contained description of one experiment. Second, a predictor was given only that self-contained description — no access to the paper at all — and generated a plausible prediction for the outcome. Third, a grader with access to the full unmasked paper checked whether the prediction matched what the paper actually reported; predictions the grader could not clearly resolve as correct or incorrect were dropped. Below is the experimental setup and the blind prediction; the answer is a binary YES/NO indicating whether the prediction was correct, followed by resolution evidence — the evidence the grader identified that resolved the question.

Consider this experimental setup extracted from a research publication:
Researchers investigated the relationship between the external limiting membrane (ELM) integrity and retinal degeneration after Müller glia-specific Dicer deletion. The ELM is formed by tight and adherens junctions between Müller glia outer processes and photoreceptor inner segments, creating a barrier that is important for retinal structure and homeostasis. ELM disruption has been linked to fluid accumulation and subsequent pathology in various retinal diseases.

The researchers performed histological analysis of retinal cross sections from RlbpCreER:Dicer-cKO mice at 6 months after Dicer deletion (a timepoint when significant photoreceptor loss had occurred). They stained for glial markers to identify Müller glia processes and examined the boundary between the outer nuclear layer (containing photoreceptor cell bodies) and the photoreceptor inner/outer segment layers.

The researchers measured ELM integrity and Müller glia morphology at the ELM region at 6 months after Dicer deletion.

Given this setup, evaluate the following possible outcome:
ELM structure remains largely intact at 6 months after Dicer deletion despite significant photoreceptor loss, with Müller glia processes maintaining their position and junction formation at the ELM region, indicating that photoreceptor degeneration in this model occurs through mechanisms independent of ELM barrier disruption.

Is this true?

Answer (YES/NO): NO